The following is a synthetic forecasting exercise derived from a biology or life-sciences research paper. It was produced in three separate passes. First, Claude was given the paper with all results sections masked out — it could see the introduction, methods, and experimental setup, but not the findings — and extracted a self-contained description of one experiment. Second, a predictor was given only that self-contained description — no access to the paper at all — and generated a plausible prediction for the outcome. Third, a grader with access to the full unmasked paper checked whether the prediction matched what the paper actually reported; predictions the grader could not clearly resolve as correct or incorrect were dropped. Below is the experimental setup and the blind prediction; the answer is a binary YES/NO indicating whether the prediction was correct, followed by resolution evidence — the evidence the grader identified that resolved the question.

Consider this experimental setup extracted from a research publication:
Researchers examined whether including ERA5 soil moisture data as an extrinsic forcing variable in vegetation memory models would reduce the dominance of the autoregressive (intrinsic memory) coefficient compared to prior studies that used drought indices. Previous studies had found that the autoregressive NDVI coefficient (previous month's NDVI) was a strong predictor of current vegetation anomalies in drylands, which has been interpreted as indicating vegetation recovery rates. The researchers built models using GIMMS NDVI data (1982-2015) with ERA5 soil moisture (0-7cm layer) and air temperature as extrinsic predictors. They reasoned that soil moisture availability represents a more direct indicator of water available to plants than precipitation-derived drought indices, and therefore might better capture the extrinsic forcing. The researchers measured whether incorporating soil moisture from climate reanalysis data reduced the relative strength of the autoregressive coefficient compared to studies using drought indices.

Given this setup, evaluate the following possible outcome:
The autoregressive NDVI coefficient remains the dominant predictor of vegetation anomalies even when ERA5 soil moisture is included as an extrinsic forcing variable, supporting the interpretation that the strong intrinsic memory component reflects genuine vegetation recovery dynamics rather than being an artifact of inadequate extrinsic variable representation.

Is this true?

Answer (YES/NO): NO